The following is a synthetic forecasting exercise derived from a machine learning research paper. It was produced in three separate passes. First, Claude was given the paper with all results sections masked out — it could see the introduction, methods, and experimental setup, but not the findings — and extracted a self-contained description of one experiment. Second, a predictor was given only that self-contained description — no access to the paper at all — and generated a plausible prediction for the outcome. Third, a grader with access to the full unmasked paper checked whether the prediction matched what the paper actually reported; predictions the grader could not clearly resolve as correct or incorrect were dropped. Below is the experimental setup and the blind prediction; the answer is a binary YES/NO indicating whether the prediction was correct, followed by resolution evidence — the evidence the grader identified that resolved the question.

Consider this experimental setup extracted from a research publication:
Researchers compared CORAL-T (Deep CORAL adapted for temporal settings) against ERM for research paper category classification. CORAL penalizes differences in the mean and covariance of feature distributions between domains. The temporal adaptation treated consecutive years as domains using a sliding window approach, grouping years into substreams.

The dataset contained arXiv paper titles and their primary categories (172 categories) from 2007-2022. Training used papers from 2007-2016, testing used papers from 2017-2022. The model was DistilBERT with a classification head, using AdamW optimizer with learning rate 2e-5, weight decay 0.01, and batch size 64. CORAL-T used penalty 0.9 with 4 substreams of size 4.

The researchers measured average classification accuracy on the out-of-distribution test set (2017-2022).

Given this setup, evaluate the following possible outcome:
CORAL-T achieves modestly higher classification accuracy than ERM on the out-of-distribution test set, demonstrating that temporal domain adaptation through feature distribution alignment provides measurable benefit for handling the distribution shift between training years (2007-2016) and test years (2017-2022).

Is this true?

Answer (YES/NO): NO